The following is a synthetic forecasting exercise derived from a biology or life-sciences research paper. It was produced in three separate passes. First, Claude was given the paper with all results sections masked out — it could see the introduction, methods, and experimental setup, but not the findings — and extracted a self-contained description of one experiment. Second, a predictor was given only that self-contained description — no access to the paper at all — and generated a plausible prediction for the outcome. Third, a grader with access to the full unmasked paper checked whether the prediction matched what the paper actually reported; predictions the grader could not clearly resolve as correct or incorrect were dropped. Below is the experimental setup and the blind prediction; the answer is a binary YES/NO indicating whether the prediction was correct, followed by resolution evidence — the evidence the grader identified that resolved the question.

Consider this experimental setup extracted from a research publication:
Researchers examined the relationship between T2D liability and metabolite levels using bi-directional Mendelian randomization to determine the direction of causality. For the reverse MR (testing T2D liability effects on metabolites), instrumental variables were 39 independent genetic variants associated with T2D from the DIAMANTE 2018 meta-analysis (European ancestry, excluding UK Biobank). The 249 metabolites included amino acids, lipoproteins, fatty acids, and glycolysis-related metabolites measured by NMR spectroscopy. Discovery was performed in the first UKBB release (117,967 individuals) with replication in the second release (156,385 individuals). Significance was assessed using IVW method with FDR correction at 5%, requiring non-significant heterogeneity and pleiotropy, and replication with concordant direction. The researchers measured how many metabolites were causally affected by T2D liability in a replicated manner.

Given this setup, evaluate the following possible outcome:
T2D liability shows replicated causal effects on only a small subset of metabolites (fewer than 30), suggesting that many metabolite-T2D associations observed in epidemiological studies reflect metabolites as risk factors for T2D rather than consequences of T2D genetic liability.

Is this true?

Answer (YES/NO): NO